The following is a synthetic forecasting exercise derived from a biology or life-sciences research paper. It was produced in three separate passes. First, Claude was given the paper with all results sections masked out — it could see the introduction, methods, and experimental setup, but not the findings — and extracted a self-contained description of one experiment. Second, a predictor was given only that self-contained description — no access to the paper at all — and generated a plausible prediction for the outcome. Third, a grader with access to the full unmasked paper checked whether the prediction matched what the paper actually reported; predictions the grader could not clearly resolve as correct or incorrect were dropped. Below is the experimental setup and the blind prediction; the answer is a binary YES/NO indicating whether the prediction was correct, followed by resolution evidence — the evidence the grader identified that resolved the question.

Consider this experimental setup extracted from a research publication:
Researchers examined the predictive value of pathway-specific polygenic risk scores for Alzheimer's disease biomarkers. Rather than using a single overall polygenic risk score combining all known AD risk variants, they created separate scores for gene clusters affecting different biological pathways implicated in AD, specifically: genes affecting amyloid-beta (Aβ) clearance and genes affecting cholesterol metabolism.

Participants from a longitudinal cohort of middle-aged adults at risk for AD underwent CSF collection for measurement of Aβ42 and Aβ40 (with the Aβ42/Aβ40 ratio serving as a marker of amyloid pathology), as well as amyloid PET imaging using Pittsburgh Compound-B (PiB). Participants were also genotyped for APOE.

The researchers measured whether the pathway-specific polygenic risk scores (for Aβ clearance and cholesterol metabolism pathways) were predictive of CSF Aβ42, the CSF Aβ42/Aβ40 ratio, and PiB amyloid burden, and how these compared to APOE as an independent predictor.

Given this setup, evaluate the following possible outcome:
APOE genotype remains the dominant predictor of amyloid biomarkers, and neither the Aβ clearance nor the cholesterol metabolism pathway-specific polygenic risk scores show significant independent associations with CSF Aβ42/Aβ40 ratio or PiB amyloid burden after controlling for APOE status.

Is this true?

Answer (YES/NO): NO